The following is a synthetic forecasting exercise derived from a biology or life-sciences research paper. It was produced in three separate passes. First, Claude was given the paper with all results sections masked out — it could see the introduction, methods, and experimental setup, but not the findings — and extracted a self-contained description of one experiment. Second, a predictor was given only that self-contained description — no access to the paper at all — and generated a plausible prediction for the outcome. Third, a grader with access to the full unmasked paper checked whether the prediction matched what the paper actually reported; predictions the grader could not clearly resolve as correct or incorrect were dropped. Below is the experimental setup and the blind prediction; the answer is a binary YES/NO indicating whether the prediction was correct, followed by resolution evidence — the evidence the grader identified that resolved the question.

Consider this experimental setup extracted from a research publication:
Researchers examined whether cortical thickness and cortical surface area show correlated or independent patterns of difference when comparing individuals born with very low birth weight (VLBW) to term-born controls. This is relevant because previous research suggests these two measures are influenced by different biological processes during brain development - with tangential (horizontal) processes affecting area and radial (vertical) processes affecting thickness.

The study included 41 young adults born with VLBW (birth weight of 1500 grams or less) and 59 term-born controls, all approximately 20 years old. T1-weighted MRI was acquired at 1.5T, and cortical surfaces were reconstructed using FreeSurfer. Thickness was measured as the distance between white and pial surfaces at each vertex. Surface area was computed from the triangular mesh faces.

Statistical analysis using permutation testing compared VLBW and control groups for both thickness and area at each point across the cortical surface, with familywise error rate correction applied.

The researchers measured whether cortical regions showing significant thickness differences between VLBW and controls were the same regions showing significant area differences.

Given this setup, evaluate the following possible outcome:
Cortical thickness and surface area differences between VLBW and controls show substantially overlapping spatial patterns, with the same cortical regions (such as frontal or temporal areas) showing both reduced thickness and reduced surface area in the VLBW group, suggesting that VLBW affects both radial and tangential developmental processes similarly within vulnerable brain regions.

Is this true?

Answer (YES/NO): NO